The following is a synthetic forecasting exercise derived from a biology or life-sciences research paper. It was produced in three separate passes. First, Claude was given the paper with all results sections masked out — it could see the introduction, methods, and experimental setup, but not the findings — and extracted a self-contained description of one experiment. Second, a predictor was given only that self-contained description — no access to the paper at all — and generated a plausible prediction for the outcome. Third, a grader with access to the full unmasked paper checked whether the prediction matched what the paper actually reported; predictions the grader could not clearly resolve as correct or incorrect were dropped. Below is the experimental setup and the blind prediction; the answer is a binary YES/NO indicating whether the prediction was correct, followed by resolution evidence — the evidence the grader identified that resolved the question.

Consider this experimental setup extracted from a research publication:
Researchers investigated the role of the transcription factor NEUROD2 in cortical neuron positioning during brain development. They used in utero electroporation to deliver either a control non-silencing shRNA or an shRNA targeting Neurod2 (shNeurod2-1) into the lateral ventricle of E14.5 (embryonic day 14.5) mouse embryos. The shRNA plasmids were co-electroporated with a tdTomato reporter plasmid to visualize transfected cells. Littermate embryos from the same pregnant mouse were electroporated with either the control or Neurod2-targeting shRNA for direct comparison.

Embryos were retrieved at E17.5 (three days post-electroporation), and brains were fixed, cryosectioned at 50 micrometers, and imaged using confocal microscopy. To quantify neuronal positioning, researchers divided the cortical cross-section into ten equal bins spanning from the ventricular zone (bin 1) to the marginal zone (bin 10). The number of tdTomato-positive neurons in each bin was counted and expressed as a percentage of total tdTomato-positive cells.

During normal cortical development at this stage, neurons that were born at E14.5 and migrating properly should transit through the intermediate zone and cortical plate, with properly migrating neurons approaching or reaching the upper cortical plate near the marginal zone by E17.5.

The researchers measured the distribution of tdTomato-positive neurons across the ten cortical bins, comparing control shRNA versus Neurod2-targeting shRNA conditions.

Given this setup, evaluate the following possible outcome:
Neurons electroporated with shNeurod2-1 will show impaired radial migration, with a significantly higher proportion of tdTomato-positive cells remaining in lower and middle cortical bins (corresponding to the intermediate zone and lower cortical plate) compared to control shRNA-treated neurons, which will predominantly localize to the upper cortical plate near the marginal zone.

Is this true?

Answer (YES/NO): NO